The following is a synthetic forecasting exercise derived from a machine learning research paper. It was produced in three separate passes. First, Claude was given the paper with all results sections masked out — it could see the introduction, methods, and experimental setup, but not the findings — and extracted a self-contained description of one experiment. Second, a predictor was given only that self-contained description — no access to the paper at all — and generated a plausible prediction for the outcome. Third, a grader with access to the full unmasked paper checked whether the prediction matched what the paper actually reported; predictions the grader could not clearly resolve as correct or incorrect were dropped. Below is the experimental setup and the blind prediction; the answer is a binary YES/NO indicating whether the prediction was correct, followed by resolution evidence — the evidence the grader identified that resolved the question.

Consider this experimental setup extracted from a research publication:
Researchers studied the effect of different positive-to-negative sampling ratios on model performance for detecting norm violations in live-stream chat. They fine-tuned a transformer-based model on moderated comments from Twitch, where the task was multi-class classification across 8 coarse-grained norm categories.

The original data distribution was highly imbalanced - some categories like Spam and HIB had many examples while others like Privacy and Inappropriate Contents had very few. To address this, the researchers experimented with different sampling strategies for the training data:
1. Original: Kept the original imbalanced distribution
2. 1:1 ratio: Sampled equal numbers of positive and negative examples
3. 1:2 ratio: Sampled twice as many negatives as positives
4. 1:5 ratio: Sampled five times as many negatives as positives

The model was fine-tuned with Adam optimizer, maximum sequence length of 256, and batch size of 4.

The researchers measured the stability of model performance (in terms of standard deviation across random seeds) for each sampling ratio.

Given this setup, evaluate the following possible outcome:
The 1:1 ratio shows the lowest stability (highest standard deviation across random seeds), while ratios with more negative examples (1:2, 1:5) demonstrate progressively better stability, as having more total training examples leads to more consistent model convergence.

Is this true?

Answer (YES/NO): NO